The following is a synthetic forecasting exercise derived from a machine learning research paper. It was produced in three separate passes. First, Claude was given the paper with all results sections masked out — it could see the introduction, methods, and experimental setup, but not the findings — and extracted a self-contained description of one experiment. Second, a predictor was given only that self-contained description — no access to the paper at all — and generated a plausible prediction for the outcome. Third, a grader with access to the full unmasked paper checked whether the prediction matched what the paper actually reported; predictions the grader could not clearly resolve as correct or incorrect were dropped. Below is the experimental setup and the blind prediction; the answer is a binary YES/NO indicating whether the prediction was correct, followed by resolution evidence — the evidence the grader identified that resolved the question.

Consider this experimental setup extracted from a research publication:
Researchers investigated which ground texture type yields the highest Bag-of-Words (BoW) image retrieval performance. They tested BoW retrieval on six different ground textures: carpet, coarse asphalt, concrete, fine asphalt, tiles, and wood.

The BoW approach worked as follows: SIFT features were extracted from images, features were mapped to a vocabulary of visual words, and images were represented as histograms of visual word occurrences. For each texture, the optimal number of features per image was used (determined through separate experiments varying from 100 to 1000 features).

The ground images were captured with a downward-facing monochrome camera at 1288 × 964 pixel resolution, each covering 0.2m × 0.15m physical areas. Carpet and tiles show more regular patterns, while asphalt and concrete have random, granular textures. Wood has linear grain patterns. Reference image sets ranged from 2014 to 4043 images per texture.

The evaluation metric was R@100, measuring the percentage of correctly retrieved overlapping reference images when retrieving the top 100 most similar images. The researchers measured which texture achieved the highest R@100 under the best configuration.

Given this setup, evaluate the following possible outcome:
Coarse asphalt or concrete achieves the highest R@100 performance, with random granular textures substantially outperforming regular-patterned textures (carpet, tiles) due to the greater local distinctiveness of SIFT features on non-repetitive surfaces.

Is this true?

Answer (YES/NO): NO